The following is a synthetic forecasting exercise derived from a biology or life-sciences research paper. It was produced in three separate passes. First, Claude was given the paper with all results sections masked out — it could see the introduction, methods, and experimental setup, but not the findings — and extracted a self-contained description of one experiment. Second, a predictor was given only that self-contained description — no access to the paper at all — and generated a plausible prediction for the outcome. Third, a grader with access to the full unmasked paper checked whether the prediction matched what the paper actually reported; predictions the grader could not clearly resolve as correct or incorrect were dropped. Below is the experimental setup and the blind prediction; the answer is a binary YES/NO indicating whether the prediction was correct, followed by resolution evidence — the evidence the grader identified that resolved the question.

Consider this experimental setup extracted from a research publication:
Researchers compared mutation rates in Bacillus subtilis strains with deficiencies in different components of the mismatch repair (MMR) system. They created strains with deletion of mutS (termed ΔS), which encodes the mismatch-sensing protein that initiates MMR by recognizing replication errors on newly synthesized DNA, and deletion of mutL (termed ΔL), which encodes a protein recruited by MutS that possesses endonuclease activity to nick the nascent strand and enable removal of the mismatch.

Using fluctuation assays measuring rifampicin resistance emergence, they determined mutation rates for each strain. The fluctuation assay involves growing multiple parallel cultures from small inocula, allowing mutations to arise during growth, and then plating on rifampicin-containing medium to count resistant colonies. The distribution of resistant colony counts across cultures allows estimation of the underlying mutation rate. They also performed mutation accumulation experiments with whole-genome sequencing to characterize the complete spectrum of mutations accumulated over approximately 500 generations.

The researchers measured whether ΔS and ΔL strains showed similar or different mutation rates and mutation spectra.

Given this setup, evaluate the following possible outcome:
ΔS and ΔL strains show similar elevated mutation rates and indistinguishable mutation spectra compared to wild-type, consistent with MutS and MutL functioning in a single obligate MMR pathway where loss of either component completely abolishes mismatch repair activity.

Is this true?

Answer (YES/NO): YES